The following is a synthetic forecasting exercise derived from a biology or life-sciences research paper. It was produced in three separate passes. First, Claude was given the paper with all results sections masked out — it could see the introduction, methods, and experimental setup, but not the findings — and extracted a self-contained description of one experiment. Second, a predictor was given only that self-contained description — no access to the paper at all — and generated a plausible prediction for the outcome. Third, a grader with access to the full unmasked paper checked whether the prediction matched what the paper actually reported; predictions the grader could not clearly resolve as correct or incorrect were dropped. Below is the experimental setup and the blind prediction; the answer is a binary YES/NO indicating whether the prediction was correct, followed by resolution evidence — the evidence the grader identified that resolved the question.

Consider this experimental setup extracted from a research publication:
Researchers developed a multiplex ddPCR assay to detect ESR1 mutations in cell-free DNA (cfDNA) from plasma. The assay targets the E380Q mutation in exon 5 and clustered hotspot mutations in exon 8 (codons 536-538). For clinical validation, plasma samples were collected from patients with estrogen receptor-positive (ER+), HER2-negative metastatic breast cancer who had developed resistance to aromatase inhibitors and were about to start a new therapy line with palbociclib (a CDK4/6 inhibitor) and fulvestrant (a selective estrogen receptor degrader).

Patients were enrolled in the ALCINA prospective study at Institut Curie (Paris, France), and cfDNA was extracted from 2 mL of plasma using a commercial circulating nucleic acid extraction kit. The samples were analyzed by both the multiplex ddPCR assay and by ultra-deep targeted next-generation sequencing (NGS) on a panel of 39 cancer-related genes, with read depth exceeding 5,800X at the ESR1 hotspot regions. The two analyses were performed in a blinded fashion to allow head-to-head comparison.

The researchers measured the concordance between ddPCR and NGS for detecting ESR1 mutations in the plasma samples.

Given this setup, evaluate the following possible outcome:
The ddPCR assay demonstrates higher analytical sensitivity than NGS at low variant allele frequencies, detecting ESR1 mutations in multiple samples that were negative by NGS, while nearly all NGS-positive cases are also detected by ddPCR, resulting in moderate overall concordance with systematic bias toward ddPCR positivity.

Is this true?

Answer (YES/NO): NO